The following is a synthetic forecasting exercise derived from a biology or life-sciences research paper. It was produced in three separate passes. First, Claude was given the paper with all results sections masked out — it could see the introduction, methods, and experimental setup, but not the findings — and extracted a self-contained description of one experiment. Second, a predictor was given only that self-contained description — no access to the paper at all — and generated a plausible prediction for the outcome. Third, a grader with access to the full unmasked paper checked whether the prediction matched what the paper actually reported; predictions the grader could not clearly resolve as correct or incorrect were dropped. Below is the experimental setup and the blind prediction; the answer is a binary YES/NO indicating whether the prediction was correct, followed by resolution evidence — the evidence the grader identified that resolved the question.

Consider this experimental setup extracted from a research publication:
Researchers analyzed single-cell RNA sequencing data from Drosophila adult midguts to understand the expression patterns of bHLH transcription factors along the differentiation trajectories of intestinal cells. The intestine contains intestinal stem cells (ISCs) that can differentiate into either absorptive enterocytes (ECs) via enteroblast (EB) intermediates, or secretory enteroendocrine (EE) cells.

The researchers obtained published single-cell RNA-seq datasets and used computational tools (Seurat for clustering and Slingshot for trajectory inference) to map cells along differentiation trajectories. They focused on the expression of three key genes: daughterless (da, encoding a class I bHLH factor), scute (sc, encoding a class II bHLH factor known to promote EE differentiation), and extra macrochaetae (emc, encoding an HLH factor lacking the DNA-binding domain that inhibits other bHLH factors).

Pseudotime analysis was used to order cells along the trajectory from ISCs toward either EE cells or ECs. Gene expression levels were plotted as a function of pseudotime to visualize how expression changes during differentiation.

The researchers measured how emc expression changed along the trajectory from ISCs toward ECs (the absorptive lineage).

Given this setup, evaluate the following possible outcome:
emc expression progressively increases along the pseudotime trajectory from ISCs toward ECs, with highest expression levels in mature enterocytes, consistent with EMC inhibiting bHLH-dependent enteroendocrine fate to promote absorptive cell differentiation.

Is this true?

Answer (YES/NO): YES